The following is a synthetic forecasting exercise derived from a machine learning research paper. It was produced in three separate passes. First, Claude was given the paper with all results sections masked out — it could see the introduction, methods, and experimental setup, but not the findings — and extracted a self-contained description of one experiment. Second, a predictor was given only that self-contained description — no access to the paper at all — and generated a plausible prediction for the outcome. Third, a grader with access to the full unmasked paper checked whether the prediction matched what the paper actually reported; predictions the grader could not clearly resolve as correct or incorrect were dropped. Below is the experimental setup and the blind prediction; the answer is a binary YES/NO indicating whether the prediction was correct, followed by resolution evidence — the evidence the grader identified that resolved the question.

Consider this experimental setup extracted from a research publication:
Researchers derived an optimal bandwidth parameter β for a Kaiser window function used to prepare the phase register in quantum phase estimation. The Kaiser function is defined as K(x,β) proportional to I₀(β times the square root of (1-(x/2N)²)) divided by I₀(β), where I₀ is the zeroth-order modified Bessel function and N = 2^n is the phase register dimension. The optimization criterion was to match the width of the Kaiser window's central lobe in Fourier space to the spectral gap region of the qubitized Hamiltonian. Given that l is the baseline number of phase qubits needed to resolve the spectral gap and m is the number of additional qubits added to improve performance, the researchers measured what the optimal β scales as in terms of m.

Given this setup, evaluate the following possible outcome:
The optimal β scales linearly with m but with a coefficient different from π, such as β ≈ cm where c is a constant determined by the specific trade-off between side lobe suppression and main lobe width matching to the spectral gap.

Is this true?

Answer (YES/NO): NO